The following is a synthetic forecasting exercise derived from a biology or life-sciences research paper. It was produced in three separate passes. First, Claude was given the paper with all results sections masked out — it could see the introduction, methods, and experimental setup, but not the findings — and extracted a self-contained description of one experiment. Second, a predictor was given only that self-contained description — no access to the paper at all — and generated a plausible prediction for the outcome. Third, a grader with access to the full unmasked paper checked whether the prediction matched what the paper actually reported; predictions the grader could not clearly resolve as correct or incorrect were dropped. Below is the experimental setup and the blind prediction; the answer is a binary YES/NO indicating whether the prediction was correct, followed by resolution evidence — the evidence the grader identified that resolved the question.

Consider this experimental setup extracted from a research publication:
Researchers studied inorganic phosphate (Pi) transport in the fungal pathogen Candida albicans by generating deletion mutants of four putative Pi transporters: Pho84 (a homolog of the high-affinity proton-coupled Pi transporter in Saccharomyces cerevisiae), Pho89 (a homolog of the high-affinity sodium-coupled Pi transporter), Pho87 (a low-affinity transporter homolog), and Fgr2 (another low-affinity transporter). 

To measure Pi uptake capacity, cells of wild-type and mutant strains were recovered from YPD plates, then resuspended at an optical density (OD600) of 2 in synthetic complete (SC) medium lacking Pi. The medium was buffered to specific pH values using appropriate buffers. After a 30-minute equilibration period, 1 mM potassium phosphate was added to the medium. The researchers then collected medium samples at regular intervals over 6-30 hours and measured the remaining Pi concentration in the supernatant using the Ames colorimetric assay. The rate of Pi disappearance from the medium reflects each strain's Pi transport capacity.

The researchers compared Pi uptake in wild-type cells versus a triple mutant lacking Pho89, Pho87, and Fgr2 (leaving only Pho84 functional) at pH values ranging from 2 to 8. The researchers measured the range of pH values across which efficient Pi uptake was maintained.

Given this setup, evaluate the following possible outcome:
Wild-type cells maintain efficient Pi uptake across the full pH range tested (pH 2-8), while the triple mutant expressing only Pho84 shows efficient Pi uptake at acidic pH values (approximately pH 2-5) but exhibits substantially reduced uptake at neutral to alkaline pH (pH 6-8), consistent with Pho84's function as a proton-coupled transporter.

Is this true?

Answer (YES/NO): NO